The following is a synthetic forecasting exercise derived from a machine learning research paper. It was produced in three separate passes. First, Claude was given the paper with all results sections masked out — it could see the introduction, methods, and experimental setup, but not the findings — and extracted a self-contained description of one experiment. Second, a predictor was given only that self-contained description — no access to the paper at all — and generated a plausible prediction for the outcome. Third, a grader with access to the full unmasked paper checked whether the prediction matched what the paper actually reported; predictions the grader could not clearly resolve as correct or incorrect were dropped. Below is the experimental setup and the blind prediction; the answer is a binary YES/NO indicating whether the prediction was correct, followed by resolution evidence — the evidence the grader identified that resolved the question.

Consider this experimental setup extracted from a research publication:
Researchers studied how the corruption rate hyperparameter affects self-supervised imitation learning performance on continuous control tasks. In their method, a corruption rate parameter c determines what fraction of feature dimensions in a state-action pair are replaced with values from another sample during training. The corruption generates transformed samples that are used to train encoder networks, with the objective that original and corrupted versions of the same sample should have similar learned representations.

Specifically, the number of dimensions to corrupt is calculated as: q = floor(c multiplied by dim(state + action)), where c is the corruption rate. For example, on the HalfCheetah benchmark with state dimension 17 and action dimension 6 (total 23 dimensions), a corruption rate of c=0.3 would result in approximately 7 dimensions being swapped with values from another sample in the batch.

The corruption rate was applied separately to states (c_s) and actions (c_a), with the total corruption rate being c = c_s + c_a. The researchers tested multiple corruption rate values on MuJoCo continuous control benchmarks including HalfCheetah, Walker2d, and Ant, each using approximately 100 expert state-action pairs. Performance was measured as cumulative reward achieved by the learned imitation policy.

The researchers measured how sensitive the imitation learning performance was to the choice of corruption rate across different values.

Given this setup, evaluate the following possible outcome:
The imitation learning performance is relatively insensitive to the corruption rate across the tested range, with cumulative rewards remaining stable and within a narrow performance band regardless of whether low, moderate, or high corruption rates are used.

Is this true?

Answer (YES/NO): NO